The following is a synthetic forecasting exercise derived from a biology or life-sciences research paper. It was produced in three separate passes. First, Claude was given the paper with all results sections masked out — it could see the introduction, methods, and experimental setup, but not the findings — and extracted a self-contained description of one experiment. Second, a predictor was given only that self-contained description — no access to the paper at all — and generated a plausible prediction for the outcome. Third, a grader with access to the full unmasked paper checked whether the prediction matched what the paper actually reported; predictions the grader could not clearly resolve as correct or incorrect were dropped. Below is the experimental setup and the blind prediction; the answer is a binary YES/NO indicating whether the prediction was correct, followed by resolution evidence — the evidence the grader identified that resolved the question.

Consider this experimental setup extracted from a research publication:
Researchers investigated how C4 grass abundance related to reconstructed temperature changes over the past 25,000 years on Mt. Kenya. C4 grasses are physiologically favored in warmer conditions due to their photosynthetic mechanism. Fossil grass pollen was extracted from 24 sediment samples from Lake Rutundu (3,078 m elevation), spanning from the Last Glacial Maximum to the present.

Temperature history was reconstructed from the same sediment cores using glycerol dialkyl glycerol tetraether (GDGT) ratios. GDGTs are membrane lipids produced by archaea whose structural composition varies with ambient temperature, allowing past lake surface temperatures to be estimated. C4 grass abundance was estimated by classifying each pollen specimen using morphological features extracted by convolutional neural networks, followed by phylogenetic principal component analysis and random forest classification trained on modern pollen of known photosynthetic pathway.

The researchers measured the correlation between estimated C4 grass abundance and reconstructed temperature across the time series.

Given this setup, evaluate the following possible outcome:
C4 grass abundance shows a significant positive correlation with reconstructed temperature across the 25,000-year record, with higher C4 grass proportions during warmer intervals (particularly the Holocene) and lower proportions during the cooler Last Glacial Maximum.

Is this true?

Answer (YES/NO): NO